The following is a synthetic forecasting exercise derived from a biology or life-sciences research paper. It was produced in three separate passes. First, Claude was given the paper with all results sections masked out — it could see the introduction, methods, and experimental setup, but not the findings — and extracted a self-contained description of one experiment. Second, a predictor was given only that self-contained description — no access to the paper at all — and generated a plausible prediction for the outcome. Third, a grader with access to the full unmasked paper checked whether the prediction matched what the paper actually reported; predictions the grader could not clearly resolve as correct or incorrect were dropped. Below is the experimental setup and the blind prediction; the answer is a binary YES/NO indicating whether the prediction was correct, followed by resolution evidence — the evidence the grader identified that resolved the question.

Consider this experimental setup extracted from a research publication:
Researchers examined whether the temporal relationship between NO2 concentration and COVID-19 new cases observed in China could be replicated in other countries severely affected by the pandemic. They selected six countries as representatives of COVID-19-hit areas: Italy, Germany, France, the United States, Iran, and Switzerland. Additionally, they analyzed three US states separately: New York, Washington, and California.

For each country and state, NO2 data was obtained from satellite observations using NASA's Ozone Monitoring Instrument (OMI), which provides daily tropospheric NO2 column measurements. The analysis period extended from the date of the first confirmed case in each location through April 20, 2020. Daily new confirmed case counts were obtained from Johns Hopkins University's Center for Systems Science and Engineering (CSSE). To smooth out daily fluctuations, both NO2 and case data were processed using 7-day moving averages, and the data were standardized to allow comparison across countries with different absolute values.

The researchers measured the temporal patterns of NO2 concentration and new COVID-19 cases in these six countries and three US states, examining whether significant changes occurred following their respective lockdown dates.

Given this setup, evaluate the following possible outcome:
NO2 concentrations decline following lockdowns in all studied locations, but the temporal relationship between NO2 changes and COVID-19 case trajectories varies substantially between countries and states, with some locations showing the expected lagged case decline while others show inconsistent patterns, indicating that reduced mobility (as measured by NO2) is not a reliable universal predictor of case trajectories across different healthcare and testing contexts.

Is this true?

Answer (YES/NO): NO